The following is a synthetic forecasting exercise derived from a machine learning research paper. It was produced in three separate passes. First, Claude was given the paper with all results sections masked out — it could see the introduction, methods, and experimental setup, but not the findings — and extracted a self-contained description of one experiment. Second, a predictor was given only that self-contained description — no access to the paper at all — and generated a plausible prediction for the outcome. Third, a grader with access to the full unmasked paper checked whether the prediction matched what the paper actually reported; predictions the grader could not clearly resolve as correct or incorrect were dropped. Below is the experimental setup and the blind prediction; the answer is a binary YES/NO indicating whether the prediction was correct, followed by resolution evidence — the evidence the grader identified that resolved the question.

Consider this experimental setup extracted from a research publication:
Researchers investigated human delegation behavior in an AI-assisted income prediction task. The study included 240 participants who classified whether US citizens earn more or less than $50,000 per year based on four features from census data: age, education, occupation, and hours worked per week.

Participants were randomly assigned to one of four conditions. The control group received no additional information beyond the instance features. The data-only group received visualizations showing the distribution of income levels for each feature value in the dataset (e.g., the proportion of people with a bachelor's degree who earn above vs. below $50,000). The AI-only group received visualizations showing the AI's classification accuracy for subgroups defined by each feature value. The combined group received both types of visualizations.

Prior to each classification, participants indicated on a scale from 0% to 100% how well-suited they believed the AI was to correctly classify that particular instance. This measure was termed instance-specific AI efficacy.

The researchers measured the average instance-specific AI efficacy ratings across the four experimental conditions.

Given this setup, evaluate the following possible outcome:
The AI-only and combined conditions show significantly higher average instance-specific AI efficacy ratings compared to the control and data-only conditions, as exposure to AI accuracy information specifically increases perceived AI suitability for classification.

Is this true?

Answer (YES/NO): NO